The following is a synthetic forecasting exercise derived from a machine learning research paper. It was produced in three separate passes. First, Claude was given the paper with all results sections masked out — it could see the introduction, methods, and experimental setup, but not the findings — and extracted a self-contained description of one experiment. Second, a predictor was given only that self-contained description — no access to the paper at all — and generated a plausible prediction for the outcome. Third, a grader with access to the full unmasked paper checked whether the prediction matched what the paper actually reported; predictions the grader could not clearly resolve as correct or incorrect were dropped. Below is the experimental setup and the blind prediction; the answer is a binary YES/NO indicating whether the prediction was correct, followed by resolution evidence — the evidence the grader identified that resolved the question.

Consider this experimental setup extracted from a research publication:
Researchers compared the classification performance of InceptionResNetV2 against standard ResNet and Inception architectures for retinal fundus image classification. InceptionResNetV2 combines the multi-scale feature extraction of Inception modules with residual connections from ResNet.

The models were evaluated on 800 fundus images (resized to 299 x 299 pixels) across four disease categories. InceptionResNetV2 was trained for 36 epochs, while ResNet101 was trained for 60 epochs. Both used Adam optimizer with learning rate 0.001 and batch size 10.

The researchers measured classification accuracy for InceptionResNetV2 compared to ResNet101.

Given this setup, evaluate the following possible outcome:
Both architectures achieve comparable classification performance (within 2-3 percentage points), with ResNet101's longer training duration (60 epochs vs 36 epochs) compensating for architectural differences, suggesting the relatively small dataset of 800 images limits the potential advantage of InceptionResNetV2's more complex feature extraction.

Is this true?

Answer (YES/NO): NO